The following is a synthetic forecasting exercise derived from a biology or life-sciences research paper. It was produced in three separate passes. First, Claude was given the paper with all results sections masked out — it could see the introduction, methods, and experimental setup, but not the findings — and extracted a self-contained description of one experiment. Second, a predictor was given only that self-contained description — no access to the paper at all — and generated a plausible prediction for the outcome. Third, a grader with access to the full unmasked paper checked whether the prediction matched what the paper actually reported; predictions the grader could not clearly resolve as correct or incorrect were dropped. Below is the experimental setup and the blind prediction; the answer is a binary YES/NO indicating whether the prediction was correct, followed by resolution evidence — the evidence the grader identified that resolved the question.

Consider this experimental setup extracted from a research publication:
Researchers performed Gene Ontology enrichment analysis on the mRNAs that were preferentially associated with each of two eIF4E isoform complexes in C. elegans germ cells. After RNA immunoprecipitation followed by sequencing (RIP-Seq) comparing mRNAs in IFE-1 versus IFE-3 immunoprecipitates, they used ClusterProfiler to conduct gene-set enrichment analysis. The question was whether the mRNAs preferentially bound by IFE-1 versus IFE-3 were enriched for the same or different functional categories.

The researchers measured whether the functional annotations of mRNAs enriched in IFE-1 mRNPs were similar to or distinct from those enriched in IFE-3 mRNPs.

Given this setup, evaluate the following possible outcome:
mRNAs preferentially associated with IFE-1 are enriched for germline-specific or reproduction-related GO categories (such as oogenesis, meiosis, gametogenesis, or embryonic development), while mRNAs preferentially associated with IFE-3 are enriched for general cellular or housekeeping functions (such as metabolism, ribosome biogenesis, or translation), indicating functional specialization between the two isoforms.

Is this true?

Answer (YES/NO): NO